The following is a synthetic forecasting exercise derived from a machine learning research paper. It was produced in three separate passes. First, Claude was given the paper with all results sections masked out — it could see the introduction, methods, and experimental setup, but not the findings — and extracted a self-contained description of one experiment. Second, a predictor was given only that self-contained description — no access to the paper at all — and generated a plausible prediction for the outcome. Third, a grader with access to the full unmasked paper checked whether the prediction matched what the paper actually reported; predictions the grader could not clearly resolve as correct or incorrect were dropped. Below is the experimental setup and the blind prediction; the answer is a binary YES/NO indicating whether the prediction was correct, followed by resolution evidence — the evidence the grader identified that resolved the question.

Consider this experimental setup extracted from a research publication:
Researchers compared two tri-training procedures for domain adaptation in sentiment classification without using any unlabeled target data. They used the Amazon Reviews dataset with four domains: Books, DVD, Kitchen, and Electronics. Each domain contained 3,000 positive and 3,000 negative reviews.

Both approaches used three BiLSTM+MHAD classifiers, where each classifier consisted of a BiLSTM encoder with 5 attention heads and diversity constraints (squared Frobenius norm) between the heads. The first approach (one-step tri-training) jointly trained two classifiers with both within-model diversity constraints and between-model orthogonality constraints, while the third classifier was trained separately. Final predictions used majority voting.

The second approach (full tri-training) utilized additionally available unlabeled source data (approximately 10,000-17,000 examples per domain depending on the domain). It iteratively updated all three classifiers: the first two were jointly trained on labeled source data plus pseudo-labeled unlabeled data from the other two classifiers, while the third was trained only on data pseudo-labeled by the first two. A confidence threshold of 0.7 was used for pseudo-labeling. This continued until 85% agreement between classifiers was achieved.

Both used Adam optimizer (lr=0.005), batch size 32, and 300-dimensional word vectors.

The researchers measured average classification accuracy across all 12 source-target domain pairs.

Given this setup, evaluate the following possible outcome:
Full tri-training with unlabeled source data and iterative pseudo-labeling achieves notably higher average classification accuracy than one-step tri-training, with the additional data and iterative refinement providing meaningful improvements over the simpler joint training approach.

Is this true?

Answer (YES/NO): NO